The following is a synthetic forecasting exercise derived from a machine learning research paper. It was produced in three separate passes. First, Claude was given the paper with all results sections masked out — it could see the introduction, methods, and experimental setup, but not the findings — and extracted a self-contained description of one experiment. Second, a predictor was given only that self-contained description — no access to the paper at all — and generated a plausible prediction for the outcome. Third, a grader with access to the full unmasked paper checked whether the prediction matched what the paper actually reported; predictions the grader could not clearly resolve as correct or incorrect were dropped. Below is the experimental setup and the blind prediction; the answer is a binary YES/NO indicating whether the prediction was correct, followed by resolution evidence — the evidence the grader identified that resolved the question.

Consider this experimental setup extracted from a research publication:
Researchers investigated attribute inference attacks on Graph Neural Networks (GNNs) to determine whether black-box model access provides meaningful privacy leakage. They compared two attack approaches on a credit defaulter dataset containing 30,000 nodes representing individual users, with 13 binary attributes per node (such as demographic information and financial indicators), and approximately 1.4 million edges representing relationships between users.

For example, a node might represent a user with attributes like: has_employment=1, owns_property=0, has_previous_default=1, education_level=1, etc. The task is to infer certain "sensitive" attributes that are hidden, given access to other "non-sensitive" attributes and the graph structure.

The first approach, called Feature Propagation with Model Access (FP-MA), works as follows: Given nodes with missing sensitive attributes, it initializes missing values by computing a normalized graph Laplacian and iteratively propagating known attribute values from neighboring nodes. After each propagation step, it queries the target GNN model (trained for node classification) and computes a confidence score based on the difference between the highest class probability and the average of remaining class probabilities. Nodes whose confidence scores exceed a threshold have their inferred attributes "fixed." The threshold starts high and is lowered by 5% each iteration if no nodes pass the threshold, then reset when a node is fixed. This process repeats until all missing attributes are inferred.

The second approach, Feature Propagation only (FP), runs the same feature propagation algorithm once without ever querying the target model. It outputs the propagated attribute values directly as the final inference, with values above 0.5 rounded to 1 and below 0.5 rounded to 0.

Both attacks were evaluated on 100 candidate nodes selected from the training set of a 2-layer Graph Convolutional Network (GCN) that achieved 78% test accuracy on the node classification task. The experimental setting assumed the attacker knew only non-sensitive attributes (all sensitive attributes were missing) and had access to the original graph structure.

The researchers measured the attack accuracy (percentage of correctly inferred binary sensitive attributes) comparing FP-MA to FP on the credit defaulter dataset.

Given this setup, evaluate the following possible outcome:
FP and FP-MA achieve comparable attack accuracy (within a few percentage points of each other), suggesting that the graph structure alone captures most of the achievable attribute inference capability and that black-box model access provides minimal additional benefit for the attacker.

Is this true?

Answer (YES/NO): YES